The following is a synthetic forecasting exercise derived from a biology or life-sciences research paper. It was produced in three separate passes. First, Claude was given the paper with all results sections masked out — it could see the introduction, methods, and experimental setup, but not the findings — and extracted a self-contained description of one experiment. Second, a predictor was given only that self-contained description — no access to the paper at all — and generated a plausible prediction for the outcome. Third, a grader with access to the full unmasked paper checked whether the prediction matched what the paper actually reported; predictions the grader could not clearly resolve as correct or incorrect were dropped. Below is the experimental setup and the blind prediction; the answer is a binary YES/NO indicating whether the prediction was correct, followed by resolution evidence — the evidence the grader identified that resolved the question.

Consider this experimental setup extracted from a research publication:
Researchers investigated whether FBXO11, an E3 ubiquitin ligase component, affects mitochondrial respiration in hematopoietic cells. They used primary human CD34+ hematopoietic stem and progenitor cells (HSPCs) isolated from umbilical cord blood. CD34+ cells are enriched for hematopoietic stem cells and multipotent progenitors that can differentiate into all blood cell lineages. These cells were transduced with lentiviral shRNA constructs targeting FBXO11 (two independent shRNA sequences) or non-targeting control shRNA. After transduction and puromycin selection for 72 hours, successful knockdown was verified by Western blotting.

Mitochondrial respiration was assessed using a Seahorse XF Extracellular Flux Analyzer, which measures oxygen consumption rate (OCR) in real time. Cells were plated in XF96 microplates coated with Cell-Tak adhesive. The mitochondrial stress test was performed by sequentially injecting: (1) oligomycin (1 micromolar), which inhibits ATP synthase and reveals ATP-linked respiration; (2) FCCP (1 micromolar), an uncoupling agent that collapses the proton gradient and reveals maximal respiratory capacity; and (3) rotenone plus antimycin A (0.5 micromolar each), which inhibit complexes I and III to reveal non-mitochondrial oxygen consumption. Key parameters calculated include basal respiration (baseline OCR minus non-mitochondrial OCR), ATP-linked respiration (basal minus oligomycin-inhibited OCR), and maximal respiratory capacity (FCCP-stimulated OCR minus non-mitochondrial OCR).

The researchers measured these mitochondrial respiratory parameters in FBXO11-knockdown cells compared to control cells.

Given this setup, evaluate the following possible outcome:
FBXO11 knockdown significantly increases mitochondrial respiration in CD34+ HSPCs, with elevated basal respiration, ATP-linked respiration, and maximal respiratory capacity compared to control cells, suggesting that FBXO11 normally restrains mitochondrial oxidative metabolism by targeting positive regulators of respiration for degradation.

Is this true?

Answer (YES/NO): NO